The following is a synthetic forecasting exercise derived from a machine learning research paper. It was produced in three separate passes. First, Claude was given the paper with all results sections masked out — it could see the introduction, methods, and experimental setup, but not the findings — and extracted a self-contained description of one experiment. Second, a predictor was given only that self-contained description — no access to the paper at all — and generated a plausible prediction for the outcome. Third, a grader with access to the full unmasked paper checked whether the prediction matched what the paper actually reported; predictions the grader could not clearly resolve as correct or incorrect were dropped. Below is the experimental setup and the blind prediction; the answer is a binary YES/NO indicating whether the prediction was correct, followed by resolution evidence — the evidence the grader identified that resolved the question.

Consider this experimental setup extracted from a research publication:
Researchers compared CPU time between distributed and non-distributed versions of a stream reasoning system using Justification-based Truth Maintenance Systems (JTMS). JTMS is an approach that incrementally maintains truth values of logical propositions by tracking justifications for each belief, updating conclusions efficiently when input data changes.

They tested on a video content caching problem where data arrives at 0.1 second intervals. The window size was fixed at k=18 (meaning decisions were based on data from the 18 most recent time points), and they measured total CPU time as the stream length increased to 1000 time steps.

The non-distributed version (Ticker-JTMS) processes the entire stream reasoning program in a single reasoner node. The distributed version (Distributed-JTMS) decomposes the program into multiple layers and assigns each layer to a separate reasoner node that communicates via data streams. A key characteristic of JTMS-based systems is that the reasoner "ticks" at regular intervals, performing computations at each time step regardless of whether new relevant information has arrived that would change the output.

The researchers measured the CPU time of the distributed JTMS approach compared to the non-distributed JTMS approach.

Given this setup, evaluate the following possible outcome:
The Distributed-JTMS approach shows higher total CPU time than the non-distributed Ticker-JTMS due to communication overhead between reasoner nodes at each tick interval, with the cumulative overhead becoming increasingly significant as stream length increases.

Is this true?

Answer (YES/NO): NO